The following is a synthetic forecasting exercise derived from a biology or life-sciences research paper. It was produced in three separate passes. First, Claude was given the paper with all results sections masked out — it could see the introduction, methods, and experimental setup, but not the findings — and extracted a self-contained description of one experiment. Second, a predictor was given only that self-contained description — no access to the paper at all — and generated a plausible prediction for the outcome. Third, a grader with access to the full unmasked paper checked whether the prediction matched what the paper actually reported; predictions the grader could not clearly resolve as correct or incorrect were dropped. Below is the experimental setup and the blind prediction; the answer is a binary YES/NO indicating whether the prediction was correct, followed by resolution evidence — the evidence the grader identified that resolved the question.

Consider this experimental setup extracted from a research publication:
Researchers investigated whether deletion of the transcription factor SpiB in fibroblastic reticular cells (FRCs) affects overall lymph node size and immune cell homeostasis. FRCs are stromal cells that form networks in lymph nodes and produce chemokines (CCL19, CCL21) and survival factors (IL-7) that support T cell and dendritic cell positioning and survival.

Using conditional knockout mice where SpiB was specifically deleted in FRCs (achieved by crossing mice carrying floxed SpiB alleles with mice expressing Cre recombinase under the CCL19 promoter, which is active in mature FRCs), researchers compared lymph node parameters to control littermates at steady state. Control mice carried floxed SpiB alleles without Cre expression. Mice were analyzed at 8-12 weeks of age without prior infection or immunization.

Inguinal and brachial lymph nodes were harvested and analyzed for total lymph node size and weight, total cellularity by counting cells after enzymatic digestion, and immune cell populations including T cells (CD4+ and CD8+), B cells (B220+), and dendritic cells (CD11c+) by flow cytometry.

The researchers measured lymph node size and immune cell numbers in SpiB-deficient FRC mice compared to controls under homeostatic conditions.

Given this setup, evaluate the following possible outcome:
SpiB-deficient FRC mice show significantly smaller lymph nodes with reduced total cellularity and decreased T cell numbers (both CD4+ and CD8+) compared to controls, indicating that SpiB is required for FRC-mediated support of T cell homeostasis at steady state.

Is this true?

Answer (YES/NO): NO